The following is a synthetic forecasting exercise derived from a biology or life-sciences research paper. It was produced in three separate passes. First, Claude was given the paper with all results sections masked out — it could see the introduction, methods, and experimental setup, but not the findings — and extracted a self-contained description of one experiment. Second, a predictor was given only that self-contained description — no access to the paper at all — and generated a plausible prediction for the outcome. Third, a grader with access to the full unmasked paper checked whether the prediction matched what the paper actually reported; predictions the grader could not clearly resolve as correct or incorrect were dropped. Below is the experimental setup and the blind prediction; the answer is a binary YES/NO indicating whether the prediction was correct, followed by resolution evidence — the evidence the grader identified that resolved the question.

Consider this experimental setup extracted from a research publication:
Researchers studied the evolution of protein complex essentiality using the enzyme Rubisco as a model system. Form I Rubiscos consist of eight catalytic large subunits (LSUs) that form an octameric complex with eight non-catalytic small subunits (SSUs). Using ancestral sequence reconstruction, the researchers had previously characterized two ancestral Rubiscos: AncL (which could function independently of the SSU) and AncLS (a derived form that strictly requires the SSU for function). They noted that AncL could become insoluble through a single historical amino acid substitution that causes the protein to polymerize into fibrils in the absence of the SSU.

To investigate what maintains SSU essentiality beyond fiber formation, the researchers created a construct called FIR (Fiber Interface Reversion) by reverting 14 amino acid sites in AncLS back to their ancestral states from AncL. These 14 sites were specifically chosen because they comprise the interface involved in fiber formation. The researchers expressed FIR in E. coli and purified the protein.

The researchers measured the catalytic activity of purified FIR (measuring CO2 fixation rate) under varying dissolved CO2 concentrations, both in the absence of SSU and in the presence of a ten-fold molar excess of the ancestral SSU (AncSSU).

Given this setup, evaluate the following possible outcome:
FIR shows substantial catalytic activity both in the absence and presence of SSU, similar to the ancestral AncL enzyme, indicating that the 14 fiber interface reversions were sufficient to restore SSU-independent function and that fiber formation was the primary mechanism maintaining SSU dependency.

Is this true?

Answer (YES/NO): NO